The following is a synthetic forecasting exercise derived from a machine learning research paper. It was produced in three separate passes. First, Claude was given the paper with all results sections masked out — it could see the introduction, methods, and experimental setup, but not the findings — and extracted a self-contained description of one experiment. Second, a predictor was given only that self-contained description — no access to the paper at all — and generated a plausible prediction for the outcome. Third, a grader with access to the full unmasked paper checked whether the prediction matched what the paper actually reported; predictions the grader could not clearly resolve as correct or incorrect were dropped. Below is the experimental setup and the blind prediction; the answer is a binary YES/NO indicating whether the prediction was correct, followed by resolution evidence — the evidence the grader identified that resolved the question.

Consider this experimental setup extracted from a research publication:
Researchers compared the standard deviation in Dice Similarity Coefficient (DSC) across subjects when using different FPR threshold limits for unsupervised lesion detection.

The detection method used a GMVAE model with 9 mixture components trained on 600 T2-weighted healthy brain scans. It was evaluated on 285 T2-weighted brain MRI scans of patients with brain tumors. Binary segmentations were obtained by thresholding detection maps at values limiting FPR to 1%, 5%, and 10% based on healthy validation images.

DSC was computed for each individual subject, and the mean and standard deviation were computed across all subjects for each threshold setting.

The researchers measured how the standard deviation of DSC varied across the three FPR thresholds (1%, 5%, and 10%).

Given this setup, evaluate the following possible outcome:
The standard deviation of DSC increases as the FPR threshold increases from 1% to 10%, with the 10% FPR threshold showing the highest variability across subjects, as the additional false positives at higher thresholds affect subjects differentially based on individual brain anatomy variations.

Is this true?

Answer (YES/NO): NO